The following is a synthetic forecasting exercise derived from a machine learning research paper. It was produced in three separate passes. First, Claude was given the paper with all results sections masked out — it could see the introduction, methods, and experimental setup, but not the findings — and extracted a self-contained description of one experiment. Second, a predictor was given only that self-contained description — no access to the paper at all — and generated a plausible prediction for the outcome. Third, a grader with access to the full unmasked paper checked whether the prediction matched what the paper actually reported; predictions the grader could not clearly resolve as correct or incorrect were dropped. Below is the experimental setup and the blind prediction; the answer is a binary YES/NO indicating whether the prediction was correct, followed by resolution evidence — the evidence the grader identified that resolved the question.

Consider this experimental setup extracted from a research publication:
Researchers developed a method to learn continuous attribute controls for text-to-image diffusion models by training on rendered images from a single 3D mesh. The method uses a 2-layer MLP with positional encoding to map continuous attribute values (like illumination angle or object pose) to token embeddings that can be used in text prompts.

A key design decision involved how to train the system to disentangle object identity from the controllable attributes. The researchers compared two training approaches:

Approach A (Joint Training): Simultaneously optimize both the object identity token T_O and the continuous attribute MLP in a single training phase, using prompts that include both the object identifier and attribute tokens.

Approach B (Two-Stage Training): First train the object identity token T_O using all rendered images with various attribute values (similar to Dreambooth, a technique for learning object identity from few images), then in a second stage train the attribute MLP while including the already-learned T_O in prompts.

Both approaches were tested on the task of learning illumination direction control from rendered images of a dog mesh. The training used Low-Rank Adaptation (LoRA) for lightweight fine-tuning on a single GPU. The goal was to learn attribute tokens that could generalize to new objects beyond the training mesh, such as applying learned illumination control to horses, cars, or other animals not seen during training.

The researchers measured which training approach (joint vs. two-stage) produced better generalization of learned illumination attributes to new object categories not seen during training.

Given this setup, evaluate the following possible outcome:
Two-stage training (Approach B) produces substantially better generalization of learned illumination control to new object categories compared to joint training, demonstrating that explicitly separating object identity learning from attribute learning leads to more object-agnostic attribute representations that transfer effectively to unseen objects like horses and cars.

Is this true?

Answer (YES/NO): YES